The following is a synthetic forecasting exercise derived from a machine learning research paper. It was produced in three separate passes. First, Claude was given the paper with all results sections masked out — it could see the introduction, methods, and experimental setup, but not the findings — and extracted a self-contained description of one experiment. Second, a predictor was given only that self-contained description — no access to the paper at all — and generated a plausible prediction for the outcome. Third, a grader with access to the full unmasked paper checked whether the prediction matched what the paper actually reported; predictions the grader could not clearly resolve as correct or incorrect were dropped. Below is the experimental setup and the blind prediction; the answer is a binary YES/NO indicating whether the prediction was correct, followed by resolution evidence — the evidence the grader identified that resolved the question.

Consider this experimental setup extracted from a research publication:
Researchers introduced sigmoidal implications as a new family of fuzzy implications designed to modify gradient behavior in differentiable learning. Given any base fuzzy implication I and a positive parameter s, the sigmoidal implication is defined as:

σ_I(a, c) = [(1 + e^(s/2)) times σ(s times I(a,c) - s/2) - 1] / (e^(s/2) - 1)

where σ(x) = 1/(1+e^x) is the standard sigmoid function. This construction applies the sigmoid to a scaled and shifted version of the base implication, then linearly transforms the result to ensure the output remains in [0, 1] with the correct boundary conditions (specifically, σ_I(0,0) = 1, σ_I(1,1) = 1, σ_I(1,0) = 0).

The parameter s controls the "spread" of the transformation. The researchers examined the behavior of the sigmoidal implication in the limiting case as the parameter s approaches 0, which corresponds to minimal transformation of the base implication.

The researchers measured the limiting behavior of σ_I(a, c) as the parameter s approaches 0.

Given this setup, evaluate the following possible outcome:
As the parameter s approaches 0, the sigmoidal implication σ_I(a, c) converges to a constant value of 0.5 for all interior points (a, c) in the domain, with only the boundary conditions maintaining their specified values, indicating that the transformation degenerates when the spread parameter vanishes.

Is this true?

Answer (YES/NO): NO